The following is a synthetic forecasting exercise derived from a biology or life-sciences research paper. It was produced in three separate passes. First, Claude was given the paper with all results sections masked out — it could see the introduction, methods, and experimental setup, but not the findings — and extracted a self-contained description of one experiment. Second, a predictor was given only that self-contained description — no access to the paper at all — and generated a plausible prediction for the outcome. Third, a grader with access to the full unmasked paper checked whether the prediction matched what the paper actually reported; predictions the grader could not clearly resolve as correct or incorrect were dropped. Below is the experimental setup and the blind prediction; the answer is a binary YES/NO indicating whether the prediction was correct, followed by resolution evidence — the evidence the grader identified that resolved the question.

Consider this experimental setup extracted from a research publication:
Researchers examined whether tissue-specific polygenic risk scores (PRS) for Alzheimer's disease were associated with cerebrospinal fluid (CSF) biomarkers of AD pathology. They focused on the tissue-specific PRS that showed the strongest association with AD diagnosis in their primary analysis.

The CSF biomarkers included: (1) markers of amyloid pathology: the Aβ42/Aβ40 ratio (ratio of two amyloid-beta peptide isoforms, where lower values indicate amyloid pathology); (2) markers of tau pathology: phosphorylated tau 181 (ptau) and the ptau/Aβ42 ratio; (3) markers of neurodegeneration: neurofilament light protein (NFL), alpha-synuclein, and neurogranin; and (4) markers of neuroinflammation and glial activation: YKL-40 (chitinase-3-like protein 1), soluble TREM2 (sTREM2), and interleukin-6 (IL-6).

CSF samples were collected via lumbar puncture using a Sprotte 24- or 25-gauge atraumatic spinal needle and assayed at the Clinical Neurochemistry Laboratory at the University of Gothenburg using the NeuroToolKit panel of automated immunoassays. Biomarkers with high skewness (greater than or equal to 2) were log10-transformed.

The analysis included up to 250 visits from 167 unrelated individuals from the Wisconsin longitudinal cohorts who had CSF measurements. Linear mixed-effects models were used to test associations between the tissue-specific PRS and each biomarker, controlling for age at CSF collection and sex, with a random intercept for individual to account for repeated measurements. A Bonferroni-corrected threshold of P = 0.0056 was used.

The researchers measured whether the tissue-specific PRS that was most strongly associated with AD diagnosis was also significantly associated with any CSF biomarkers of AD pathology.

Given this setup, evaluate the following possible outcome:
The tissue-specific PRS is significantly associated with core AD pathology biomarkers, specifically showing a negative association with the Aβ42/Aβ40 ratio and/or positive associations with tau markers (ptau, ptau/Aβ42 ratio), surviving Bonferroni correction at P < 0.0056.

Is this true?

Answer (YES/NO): YES